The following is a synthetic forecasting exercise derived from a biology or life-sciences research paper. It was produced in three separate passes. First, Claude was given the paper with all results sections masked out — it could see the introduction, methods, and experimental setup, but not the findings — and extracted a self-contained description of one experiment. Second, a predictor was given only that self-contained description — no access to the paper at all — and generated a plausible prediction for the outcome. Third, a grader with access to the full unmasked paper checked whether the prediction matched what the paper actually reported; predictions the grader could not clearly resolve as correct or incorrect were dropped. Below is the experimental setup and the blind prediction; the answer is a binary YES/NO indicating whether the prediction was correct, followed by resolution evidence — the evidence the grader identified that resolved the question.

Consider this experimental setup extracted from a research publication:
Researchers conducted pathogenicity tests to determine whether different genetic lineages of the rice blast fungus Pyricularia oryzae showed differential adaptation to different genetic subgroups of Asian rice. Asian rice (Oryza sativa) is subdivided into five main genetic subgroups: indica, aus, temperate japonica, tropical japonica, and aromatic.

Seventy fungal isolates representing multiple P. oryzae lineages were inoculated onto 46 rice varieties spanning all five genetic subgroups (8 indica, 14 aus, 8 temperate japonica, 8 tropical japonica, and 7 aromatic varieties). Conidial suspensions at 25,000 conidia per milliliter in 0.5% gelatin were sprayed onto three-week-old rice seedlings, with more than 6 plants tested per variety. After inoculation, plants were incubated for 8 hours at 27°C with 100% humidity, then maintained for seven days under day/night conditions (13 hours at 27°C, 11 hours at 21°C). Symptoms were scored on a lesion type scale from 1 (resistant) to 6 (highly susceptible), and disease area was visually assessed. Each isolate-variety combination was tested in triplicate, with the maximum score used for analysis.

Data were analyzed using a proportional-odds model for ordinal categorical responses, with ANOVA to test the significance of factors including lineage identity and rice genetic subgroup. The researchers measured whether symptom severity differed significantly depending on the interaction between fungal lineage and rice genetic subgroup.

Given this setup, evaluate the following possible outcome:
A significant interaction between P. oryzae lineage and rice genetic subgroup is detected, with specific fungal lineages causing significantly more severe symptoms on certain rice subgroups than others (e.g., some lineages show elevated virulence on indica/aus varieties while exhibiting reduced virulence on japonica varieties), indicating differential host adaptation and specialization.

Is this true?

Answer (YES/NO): YES